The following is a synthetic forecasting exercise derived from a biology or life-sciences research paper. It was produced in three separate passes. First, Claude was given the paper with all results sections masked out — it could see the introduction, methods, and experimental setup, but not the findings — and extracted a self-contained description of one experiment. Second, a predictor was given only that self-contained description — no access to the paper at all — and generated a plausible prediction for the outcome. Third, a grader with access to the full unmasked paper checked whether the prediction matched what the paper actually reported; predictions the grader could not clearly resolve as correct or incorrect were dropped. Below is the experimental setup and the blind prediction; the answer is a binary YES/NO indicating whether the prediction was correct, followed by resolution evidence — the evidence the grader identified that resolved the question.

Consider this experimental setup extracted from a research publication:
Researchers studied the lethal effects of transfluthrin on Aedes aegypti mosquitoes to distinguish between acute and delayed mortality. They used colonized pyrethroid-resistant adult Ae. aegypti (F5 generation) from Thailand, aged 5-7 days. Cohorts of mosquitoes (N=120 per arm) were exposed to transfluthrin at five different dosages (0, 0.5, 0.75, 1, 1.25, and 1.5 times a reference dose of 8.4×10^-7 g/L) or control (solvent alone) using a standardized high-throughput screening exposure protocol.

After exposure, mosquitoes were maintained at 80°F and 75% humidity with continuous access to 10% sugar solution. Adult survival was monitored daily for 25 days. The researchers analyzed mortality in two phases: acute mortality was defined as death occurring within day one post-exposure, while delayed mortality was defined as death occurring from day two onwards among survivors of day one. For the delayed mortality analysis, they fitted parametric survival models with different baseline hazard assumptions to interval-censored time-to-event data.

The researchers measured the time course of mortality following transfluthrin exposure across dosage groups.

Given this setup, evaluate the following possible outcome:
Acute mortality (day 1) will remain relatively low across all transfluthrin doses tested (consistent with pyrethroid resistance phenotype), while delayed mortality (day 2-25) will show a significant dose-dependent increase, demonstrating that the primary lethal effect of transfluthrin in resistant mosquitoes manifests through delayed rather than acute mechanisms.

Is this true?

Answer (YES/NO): NO